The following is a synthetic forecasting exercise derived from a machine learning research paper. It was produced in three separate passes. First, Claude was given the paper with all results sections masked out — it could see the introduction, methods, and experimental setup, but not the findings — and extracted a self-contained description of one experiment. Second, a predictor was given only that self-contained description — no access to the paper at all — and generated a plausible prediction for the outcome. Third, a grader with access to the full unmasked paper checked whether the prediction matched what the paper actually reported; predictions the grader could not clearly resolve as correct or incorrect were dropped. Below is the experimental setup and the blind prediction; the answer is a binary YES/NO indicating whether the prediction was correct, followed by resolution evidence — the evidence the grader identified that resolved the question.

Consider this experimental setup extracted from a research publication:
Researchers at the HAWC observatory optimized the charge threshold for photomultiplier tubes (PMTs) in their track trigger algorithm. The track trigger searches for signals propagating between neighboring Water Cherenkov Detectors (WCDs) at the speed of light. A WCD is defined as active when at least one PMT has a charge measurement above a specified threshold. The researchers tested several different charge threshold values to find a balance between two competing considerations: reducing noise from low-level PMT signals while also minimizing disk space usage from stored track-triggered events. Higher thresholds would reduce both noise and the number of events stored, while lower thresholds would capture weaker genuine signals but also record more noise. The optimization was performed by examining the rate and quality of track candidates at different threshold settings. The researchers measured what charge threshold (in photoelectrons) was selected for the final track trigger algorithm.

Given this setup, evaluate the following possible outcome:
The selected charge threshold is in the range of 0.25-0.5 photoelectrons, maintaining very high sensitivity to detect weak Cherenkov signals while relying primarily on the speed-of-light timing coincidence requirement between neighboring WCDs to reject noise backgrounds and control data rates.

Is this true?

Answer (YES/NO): NO